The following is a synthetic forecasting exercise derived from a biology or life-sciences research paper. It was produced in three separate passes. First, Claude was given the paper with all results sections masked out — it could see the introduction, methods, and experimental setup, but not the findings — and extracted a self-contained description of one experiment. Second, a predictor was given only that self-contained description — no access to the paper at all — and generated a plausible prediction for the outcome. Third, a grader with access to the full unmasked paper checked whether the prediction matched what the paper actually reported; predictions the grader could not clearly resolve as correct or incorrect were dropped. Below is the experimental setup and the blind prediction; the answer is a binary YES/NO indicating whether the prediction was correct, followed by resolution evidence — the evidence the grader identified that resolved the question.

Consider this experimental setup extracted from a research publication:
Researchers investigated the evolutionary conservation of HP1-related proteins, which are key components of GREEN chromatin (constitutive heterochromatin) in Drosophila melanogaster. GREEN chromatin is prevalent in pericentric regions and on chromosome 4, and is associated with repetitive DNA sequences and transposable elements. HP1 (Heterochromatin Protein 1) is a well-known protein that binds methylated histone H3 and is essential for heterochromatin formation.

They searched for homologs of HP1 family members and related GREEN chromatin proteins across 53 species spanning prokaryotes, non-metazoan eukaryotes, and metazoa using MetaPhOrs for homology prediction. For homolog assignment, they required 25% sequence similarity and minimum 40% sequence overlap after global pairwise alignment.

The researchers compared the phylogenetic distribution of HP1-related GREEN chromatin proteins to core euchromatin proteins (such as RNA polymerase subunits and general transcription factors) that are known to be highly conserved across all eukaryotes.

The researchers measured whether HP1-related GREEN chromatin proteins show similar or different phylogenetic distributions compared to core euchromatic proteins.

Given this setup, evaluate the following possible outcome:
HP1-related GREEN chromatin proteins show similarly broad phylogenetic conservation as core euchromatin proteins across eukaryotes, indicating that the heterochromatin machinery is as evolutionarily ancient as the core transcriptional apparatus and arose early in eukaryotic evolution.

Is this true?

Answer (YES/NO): NO